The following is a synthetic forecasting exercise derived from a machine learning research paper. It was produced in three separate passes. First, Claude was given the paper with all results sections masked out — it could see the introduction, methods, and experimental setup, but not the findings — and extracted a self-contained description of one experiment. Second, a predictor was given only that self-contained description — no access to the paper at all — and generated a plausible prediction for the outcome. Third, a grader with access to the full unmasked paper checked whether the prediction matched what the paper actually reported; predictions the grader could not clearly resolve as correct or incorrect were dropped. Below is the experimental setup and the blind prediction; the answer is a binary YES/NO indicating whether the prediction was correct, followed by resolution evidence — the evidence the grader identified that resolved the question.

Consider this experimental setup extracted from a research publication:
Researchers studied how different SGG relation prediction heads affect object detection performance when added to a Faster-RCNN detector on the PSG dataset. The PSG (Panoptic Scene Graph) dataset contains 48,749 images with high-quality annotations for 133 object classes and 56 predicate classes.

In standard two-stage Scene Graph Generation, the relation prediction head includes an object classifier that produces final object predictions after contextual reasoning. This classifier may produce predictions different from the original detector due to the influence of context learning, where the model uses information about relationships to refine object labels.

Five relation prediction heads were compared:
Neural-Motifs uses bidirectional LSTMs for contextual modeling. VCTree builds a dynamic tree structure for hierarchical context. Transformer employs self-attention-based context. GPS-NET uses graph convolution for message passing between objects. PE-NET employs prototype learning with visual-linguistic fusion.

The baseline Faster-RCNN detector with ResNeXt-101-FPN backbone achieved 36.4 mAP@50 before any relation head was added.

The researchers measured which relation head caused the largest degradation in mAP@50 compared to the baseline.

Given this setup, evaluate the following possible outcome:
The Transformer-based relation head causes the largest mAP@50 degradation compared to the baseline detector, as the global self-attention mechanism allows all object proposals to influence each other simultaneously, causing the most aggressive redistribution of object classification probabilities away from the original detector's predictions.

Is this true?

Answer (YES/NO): NO